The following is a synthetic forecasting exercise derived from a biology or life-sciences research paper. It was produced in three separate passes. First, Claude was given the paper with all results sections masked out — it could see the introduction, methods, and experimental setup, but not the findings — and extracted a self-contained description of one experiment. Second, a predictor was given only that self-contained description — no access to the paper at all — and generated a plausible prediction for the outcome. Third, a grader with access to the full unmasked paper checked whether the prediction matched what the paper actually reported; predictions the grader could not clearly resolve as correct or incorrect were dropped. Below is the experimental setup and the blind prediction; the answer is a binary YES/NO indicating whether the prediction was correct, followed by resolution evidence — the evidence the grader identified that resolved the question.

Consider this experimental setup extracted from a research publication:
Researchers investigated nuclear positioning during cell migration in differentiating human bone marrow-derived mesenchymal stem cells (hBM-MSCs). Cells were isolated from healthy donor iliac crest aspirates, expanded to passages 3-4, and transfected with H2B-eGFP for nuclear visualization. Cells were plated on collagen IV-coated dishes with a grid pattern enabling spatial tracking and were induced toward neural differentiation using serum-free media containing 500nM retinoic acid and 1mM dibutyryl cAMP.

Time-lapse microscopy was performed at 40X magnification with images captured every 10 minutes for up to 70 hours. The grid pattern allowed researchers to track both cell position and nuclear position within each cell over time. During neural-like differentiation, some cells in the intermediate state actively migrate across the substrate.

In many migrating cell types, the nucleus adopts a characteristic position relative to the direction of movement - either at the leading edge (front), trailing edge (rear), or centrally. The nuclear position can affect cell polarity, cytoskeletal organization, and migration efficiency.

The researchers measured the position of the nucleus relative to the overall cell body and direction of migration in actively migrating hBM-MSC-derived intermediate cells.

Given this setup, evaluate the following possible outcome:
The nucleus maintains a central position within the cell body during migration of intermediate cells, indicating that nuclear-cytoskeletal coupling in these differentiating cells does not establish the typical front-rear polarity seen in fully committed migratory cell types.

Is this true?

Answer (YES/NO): NO